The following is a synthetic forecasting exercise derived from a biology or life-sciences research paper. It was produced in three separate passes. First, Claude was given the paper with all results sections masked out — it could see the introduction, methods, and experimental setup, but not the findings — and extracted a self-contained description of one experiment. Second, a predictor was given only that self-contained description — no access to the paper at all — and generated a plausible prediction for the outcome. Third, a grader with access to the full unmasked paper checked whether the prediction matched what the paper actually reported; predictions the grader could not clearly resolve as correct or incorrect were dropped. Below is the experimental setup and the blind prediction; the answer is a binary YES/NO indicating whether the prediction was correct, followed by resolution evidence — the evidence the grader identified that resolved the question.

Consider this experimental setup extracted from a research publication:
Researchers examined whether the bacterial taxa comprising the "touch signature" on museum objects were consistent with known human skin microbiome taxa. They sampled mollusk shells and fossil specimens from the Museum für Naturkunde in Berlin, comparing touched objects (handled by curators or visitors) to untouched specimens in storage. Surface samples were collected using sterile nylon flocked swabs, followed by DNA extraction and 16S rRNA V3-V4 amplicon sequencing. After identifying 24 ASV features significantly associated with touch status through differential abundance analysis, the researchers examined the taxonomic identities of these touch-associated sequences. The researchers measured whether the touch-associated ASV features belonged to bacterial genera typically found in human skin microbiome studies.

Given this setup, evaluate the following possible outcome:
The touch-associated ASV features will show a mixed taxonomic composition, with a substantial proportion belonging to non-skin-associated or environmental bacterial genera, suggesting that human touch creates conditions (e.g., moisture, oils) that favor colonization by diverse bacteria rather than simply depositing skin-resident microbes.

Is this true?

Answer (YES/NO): NO